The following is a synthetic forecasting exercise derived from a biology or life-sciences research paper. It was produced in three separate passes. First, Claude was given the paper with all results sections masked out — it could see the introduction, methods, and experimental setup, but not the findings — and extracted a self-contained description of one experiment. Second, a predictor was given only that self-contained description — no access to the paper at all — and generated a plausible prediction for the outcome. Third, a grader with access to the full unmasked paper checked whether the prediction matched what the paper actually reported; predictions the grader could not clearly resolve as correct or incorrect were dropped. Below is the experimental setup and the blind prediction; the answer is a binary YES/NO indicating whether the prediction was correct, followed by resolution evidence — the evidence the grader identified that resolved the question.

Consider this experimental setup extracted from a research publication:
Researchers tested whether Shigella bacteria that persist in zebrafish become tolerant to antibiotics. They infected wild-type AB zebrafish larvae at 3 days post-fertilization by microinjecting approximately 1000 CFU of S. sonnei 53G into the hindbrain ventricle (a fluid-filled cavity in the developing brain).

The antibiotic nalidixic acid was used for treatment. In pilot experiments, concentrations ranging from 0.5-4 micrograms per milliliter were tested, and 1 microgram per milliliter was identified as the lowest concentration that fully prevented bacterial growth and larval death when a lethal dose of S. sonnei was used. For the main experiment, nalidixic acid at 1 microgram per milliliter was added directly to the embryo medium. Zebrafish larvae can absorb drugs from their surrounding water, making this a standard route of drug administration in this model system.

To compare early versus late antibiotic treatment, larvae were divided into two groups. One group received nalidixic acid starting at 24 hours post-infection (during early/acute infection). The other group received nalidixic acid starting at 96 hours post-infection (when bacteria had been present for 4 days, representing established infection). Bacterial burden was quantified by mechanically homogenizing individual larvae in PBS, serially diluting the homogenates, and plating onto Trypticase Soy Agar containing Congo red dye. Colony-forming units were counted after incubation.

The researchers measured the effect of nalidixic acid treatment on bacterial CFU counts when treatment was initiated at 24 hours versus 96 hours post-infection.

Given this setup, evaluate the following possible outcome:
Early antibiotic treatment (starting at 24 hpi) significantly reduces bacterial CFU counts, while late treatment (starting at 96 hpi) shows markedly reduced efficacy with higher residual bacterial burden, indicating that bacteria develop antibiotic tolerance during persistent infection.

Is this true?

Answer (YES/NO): YES